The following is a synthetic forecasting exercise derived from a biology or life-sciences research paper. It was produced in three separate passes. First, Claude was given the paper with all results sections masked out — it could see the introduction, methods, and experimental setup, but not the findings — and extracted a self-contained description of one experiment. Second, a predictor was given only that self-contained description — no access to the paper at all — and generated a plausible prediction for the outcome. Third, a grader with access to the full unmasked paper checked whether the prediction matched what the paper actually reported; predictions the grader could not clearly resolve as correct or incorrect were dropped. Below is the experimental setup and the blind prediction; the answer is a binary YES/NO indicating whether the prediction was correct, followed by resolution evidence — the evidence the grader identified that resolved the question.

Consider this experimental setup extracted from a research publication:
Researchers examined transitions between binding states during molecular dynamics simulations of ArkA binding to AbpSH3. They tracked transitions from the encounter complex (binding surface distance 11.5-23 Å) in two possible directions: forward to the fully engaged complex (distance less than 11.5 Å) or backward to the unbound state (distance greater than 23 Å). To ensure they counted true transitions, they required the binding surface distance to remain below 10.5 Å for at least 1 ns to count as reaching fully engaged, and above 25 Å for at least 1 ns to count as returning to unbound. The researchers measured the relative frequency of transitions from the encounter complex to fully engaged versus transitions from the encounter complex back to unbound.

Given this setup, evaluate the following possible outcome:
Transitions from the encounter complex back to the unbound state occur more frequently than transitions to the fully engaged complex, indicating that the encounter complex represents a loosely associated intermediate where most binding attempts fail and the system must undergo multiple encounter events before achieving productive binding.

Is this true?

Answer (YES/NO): YES